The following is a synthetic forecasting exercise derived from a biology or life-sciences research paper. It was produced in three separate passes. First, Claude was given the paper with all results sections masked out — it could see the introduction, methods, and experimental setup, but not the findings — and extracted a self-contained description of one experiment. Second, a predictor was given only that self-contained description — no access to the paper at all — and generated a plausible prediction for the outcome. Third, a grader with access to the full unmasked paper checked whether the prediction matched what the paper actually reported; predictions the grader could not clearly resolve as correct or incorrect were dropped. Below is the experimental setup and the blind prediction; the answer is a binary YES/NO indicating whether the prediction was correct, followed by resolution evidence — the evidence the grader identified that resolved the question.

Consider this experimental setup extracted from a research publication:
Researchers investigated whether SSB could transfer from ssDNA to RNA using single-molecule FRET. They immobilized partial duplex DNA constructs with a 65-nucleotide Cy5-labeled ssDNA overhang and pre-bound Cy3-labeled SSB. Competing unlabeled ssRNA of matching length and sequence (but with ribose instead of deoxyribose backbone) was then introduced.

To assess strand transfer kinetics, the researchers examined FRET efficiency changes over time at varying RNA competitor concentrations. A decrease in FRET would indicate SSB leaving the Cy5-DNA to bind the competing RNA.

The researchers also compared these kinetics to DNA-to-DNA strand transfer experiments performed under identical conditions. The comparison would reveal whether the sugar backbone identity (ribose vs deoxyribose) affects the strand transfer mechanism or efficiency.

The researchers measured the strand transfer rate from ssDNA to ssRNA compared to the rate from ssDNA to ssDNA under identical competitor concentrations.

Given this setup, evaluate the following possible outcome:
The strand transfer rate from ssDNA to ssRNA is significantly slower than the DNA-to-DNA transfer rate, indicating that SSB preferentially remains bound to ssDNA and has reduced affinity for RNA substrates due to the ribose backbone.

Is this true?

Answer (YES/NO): YES